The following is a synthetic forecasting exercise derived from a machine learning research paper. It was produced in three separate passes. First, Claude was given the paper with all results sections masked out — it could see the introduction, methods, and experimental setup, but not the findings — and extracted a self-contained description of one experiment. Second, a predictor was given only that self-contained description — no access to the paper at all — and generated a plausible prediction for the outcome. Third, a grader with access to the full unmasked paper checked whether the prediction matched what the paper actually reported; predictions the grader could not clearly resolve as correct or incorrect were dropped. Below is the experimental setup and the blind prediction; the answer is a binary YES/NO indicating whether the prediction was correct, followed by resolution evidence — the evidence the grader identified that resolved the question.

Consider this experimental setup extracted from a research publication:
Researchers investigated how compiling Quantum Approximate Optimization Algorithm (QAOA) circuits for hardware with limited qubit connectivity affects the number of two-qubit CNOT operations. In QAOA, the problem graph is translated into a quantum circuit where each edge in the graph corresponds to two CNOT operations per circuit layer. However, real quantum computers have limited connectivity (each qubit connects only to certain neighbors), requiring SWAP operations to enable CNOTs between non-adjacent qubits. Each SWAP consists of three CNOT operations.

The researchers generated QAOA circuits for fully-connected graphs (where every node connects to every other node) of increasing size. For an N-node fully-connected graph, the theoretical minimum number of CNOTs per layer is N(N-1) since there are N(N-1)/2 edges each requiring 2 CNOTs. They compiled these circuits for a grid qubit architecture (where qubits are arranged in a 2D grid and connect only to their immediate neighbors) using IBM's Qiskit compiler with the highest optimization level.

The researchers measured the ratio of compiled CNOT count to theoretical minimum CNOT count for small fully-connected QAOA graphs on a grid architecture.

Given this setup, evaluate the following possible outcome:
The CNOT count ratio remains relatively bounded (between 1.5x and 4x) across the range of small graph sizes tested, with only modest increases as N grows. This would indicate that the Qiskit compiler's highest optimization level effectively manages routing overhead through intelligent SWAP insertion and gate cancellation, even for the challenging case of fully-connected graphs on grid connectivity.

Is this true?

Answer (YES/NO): NO